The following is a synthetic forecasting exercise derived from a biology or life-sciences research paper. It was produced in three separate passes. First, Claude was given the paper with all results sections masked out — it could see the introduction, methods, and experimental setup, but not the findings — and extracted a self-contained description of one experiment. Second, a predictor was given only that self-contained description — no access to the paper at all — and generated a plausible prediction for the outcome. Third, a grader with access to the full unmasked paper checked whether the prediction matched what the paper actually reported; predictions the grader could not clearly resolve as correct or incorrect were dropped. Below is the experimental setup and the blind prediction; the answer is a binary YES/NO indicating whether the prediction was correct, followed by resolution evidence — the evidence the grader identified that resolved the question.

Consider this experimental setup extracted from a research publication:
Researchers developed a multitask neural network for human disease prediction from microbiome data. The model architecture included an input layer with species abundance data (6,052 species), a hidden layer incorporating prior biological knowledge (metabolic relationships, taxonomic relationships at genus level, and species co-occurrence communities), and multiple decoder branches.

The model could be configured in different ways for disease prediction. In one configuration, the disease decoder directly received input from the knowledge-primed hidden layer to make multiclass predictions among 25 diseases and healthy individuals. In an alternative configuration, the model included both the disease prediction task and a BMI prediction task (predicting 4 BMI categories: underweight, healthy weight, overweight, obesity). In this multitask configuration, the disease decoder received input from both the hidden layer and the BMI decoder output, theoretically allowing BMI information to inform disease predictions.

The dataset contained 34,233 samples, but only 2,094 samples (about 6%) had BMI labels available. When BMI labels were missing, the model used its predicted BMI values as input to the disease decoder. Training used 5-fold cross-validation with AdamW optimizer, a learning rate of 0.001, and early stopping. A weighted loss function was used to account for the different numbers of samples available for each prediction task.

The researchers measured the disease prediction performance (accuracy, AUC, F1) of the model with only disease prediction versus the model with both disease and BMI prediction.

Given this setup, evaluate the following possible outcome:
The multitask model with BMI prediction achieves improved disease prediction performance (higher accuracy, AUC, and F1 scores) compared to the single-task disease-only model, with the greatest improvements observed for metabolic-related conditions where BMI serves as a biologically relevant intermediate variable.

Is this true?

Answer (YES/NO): NO